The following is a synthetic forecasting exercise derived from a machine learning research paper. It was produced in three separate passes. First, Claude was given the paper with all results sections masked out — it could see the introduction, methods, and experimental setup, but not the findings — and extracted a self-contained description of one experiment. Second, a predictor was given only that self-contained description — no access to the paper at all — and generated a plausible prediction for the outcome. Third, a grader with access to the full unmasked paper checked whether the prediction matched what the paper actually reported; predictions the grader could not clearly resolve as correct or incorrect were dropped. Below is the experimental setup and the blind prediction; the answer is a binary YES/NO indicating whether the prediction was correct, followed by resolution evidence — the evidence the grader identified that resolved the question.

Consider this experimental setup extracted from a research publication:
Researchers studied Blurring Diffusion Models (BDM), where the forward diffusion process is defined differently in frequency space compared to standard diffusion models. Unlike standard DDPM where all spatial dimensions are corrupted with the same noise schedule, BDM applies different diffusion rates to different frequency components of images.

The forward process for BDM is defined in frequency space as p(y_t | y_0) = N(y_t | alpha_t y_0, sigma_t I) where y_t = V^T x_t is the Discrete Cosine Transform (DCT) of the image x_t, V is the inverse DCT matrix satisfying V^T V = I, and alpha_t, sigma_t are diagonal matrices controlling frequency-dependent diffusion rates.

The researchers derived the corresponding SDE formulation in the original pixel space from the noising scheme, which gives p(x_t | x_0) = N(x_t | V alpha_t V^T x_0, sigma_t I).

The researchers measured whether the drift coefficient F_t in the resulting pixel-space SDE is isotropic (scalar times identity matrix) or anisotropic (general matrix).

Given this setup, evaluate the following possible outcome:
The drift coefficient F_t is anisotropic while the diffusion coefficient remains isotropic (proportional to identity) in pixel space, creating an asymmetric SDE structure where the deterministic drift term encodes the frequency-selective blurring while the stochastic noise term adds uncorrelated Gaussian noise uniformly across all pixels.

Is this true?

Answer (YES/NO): NO